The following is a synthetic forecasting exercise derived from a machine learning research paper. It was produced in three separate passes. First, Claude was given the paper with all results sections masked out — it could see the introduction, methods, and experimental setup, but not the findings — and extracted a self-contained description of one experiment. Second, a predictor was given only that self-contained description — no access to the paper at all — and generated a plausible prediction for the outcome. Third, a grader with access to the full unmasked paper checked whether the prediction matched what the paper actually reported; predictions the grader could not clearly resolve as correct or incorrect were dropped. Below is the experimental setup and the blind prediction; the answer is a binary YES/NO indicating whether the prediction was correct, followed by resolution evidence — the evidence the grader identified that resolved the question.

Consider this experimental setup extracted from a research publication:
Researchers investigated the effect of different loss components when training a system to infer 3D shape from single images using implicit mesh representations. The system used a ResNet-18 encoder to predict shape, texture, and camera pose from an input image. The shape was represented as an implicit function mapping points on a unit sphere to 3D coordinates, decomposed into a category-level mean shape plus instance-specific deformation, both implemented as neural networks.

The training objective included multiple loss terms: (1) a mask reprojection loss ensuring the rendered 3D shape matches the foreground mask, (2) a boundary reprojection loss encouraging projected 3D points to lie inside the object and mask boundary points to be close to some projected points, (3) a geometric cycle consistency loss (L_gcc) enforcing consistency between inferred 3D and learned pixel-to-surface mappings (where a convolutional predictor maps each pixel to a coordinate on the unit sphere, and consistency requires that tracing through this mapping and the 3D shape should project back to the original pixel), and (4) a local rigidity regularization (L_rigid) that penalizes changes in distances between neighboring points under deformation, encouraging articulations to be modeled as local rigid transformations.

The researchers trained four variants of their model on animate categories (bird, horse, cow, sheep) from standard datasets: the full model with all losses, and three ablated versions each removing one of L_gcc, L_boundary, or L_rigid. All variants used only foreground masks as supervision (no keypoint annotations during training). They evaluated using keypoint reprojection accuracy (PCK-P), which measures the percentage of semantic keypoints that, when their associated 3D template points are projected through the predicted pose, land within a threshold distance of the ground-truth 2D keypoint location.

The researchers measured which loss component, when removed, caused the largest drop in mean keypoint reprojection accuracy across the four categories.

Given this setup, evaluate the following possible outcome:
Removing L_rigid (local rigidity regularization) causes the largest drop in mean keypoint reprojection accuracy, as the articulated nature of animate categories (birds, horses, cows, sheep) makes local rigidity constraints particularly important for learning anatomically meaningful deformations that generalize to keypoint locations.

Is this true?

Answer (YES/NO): NO